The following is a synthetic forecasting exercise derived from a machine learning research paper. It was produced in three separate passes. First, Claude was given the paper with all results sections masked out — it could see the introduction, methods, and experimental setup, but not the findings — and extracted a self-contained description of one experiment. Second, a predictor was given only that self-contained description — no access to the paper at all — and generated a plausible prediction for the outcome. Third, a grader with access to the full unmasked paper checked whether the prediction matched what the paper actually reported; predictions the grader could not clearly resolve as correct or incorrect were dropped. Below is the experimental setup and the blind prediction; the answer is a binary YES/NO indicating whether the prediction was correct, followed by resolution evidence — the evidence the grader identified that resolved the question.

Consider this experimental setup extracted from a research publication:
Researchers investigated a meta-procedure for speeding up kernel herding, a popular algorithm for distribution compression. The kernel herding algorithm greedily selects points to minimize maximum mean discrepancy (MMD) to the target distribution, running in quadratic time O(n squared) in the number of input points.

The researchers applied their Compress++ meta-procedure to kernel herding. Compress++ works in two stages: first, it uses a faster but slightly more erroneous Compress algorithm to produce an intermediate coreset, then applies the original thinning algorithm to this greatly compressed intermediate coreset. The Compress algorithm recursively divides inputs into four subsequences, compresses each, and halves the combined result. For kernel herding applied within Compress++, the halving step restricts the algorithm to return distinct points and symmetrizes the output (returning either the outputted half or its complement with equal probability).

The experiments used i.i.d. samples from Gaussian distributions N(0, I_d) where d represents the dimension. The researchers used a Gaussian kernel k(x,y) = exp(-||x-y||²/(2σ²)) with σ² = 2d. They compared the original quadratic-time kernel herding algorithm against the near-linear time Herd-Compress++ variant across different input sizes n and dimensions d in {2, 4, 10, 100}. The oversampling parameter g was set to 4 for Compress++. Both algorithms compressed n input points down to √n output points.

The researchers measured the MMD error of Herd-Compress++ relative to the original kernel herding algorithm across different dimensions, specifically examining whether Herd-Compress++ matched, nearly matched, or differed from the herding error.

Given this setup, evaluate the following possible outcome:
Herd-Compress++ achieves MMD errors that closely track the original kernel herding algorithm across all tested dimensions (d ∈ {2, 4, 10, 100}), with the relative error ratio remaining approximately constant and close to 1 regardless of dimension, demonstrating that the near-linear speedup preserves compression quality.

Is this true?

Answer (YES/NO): NO